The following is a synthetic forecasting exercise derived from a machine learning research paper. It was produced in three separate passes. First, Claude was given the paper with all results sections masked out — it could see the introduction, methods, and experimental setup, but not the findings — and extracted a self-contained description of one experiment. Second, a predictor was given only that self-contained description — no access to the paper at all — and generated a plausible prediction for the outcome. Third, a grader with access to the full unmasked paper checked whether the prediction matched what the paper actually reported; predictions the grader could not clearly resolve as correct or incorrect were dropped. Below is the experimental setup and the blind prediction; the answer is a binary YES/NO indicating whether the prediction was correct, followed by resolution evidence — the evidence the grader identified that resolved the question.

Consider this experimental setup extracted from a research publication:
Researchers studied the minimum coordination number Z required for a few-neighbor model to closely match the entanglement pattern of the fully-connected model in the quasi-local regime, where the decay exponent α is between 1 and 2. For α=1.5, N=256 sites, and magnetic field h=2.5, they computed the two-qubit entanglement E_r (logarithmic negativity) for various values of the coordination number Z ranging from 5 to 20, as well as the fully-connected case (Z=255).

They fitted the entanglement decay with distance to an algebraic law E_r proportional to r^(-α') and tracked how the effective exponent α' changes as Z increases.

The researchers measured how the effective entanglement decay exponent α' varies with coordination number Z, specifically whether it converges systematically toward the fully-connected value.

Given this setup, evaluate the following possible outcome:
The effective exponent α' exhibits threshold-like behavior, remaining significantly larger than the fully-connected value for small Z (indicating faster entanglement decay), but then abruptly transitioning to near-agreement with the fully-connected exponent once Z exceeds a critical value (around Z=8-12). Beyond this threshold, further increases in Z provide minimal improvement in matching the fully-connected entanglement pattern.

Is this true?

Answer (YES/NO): NO